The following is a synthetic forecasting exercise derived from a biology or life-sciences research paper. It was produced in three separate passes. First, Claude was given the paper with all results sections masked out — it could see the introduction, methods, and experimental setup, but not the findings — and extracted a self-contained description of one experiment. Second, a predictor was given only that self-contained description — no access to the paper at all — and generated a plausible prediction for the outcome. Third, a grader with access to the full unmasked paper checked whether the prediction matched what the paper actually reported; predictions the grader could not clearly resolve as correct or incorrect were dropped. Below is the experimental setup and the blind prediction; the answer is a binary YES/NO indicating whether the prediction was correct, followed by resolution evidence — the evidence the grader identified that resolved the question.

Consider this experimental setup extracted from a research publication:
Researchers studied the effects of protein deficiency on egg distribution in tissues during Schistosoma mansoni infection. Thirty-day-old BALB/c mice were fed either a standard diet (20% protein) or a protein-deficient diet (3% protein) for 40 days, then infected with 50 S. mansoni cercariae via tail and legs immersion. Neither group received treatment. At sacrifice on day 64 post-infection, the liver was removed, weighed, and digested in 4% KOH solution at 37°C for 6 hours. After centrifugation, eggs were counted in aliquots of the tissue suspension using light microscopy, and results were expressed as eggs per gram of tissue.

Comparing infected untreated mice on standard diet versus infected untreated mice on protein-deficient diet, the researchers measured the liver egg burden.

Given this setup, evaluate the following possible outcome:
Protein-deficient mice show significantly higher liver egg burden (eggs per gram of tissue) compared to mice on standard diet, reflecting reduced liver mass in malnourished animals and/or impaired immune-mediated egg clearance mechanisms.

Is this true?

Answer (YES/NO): NO